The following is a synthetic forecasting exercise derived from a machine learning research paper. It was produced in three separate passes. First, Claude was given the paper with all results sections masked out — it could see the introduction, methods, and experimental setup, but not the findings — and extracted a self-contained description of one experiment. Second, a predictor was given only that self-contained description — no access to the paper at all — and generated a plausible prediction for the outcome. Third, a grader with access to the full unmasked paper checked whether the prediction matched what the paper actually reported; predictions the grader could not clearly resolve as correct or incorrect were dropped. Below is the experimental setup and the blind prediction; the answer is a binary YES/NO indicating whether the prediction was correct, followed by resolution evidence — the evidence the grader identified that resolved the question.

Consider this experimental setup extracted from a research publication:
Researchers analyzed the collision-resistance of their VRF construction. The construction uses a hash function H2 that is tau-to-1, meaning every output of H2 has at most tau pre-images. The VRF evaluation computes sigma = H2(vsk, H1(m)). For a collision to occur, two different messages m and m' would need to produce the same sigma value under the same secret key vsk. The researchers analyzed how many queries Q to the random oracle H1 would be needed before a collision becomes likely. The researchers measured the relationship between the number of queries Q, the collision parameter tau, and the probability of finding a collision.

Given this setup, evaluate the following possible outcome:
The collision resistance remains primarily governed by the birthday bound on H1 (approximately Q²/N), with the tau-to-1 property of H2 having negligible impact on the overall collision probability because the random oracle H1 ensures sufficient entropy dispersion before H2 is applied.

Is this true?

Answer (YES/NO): NO